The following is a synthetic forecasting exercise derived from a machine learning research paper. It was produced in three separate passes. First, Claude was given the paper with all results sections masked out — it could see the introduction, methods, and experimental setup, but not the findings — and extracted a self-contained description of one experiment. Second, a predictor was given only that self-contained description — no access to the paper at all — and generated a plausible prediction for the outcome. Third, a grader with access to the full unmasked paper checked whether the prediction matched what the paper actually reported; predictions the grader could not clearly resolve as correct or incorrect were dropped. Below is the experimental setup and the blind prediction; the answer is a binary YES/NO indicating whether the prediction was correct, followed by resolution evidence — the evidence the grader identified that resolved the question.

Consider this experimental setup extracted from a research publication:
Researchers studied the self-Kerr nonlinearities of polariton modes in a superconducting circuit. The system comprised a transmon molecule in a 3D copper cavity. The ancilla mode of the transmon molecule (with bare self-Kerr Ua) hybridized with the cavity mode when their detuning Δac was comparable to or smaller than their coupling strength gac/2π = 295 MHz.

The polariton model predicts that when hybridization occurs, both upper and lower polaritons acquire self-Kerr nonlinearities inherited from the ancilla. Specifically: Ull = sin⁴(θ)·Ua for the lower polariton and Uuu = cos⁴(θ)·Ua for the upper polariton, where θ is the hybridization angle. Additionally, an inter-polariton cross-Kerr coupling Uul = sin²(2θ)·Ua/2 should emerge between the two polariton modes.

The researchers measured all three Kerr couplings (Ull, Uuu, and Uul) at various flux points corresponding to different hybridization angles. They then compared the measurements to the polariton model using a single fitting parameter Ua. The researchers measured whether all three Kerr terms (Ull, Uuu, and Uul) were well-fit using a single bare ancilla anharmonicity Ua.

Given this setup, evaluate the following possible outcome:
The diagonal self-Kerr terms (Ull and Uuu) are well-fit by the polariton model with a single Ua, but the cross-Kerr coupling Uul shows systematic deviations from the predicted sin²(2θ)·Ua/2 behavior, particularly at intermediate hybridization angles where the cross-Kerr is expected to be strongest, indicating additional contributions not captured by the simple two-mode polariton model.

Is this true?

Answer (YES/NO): NO